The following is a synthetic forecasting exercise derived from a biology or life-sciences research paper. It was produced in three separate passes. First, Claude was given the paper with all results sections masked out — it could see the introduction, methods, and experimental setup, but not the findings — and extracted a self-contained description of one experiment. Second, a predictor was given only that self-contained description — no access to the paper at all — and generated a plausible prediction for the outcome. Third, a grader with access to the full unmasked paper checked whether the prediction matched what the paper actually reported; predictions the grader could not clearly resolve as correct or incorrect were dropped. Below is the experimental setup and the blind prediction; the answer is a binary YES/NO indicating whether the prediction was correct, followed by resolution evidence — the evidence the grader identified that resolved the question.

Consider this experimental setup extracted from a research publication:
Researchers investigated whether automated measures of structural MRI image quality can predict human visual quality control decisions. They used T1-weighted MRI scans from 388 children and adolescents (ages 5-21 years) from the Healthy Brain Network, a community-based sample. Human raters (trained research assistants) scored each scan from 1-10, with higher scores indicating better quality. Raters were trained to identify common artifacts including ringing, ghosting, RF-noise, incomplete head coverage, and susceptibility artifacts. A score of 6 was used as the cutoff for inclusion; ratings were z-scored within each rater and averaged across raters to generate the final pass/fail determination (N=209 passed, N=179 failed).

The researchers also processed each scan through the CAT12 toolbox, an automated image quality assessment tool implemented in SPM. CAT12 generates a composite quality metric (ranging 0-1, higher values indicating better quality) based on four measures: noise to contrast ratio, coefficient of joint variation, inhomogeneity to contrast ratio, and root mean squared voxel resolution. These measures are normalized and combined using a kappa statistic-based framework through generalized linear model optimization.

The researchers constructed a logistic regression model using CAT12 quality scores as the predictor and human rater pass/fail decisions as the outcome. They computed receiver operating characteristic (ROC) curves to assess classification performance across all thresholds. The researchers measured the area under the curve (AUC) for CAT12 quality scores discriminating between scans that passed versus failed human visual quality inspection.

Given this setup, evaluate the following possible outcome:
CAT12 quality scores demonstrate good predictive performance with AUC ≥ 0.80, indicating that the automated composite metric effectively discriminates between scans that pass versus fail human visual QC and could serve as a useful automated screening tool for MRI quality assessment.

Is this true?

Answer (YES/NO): YES